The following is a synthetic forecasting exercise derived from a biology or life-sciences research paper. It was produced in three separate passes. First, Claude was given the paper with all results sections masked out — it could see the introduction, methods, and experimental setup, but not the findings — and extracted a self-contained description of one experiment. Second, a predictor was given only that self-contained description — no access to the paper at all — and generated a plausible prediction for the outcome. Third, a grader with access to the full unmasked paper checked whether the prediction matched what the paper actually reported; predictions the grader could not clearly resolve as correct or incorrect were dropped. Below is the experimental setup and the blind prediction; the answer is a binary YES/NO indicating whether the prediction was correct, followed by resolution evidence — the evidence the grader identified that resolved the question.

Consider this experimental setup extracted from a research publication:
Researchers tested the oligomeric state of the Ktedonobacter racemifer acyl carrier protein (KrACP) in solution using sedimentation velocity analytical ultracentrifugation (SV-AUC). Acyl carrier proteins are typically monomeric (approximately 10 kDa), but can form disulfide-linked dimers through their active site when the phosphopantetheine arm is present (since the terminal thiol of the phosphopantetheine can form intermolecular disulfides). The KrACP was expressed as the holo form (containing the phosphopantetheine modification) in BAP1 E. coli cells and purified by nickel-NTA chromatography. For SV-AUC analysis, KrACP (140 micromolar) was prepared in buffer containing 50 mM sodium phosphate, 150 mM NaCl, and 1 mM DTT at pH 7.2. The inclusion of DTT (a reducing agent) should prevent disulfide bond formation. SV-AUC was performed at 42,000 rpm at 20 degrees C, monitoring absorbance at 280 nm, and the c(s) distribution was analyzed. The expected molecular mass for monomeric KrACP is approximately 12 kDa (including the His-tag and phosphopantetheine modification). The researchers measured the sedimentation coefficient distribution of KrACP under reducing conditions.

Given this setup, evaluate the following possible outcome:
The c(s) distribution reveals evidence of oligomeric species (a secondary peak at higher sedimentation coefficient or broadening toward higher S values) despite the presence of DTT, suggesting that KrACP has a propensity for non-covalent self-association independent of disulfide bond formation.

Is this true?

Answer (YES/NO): NO